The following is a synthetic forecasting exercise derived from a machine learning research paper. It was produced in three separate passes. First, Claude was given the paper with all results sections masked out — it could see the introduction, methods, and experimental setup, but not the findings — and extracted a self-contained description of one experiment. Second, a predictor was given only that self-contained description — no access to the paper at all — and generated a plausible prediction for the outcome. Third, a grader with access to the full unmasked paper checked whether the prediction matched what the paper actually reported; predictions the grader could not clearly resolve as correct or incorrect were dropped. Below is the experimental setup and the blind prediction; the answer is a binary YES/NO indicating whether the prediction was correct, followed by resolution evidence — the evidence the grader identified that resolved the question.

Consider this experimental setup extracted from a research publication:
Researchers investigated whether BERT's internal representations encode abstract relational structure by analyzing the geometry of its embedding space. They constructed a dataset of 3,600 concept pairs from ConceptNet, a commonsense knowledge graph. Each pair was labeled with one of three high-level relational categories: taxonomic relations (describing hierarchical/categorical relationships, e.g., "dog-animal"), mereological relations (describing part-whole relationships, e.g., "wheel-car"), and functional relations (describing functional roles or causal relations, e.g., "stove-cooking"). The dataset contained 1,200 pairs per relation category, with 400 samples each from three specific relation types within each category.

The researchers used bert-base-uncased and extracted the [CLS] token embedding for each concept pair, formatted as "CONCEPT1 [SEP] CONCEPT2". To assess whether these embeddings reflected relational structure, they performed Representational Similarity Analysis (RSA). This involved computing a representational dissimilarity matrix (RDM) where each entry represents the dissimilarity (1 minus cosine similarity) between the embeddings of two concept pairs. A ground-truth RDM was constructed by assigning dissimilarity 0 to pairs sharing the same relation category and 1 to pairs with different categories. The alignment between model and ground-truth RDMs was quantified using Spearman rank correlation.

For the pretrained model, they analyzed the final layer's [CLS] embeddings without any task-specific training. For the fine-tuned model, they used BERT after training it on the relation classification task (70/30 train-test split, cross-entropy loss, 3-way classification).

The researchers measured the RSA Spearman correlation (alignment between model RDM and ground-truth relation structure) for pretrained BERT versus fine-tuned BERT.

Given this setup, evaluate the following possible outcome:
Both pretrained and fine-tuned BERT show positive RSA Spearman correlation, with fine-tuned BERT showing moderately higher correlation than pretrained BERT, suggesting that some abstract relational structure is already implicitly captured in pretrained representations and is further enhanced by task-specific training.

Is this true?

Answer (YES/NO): NO